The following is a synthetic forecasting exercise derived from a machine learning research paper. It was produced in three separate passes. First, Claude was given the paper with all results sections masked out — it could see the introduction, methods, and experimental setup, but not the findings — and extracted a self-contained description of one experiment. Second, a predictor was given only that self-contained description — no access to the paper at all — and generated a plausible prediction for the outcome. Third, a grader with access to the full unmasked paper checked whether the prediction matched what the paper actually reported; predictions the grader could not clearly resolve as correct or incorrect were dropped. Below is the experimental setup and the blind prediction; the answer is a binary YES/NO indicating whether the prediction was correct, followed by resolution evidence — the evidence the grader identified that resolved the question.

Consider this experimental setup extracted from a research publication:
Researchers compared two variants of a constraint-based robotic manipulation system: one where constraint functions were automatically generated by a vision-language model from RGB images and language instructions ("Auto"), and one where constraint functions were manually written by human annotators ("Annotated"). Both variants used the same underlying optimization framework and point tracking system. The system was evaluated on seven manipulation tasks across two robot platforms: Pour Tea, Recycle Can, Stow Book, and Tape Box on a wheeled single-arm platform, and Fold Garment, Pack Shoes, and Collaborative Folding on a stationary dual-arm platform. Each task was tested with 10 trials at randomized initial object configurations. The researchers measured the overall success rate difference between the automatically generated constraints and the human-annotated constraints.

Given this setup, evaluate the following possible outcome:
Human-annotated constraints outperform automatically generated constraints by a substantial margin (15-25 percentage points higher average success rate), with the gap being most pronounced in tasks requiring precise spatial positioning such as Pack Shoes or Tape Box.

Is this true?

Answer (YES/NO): NO